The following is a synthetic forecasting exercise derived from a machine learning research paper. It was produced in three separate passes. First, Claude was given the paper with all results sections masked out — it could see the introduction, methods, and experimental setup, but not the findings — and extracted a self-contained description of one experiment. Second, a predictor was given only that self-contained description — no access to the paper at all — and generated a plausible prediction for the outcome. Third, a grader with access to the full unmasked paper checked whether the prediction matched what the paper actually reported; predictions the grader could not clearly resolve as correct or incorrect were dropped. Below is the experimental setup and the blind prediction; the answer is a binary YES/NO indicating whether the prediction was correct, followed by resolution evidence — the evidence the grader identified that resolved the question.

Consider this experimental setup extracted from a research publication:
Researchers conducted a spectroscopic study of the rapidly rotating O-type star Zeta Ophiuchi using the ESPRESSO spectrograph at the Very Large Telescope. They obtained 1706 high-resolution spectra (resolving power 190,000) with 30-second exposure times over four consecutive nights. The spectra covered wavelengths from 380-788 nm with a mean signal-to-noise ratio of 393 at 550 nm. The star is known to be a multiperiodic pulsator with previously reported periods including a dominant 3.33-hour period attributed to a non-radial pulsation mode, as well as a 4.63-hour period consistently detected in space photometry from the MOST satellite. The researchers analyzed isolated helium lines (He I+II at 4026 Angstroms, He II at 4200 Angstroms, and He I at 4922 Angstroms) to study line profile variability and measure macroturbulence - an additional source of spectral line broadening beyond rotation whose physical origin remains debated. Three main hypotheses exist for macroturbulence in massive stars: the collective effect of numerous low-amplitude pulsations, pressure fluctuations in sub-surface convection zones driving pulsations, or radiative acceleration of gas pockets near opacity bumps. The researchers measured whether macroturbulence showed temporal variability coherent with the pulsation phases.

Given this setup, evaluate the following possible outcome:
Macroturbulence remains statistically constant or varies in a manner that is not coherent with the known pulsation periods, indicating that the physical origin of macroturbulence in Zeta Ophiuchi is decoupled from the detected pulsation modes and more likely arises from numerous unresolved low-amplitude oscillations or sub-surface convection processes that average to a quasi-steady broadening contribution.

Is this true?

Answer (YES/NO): NO